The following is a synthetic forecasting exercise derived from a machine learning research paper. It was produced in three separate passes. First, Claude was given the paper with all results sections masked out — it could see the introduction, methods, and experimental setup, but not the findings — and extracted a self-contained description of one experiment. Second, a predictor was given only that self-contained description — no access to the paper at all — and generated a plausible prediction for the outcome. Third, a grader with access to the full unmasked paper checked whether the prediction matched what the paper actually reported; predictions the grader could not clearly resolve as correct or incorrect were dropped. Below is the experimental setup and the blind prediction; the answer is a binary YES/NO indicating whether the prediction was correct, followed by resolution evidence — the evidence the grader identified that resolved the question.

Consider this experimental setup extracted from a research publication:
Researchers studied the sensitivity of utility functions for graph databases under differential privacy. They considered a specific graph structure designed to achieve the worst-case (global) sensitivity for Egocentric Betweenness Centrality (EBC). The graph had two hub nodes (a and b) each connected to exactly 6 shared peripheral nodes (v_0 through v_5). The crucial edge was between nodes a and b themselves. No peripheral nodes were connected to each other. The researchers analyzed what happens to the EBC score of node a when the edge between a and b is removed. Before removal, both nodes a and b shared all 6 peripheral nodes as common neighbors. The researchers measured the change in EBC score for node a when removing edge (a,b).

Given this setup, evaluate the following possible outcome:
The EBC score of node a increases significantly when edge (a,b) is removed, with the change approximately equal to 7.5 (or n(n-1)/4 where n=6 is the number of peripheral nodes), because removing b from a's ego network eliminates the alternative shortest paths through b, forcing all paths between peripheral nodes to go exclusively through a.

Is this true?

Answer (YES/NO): YES